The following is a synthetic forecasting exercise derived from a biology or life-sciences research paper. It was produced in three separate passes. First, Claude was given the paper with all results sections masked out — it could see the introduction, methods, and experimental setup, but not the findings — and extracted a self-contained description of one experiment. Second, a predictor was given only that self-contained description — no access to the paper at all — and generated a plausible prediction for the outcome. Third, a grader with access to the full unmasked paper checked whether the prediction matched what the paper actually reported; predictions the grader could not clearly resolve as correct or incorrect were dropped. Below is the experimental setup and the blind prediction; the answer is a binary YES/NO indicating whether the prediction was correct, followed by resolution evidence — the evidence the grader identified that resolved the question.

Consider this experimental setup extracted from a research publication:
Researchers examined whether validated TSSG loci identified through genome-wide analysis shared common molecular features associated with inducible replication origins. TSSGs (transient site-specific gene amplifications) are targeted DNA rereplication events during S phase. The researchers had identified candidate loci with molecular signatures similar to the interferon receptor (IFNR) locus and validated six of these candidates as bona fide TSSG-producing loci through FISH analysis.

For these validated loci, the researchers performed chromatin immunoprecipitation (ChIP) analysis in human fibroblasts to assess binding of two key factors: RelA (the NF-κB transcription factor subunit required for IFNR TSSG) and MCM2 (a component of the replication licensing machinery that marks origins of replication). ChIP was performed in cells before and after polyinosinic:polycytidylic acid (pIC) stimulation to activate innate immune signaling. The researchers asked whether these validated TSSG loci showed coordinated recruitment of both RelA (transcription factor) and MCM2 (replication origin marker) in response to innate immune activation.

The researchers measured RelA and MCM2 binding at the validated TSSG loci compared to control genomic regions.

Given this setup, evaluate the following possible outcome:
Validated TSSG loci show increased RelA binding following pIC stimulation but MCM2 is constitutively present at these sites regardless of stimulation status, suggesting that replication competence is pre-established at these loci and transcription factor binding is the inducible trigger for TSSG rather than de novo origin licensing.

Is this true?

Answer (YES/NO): NO